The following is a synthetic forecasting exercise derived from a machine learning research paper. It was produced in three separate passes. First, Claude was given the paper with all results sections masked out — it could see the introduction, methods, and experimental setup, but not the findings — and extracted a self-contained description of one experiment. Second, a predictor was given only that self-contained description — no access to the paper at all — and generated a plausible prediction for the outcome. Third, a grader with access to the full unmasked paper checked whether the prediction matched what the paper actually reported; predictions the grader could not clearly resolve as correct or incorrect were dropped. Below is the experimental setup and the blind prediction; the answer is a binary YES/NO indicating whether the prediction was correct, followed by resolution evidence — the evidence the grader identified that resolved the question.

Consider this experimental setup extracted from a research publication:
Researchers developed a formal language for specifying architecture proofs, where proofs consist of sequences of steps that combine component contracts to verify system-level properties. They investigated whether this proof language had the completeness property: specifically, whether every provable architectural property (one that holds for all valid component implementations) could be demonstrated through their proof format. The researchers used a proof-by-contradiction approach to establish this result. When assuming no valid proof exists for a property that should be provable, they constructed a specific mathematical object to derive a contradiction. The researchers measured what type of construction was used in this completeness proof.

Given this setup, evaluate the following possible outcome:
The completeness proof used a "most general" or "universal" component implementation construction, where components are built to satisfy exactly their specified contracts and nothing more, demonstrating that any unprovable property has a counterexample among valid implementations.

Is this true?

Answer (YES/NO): NO